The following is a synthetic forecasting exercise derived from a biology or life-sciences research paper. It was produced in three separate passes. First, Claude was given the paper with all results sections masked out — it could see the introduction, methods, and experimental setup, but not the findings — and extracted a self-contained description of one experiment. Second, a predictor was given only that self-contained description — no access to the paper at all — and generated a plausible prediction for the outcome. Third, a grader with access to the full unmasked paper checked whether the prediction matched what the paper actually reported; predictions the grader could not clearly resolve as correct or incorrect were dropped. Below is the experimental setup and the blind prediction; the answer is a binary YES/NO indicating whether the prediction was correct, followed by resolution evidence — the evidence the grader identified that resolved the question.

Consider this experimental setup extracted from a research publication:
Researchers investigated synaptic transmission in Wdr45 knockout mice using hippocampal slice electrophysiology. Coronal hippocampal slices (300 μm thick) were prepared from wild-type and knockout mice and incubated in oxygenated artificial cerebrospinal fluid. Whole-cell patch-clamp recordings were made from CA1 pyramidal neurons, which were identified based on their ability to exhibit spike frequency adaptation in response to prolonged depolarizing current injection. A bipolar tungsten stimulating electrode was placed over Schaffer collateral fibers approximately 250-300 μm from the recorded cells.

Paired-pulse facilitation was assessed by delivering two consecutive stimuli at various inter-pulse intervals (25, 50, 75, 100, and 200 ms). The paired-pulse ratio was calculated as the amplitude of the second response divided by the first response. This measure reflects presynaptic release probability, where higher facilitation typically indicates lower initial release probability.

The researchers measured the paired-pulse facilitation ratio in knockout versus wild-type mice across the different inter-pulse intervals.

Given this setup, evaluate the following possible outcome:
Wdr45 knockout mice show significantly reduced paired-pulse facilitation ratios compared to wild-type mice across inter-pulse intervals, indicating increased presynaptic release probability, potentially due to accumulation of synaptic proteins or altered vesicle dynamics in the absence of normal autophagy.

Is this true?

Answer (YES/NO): NO